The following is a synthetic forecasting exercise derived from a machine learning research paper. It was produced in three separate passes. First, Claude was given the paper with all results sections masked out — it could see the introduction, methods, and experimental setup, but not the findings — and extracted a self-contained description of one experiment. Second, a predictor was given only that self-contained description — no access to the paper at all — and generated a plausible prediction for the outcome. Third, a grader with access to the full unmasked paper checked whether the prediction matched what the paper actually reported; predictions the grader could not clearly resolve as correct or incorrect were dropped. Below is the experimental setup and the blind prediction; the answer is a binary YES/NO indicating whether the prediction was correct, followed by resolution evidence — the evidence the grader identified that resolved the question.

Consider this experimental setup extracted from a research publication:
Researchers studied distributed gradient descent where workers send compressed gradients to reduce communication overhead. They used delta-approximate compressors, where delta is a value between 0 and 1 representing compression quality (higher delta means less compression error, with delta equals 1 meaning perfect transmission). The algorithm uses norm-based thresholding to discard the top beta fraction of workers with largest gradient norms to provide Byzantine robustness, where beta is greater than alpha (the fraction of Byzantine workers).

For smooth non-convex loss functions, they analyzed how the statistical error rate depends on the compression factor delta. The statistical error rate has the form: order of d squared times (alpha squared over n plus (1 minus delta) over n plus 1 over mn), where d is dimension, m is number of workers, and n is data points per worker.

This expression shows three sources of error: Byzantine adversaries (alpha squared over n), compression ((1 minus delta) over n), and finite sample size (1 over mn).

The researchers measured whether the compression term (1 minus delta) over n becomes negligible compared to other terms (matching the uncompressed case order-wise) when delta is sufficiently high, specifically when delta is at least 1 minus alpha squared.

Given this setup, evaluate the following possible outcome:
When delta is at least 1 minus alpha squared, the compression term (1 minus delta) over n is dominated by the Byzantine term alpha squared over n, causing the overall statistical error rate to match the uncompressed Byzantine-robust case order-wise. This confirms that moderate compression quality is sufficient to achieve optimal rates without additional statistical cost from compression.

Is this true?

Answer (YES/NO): YES